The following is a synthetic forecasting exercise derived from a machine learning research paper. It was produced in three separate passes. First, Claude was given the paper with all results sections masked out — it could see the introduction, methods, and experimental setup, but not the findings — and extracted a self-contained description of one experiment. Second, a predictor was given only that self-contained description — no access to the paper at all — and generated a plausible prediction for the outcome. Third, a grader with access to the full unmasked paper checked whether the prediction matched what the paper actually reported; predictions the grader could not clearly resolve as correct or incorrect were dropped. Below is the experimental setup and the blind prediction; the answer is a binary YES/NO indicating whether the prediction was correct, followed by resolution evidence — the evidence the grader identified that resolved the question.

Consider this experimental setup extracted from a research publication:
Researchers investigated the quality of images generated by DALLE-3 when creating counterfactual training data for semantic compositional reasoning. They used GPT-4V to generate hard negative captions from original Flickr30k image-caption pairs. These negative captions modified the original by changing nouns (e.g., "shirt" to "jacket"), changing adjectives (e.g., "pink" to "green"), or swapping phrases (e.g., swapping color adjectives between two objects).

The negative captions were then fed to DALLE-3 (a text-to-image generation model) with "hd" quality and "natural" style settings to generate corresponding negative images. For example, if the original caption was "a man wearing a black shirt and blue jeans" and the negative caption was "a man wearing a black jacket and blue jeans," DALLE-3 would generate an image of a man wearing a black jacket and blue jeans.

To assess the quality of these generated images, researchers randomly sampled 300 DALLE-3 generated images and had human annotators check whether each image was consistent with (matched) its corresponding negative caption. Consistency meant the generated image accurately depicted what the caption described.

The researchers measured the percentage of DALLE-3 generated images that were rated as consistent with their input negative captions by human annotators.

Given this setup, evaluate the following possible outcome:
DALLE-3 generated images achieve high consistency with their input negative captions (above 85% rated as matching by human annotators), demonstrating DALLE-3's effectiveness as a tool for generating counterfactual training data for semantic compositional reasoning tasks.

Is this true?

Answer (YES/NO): NO